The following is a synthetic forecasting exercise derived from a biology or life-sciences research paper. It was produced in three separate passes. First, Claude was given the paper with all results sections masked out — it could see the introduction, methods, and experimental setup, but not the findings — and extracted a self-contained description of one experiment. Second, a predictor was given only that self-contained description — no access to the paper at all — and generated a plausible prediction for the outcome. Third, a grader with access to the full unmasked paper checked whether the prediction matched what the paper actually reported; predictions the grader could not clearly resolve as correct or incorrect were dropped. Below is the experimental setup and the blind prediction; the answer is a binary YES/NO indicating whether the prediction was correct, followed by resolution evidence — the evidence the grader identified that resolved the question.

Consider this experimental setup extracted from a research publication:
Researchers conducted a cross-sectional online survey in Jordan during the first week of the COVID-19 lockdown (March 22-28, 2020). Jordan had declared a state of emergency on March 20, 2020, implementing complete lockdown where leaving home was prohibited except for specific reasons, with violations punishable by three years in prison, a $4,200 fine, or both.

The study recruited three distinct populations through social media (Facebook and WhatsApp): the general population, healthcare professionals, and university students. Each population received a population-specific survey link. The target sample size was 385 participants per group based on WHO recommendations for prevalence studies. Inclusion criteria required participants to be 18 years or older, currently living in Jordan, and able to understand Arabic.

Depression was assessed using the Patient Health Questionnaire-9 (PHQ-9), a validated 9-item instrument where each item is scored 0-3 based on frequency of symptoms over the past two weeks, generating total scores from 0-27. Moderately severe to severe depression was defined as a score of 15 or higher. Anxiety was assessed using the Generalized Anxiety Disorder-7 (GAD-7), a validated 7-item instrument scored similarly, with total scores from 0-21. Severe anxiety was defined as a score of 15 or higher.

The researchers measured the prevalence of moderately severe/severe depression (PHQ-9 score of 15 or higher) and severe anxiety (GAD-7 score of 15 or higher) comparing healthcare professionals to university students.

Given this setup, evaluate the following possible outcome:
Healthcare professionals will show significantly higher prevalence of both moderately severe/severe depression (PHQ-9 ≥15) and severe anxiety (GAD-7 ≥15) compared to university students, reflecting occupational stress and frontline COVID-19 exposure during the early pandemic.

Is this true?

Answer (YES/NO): NO